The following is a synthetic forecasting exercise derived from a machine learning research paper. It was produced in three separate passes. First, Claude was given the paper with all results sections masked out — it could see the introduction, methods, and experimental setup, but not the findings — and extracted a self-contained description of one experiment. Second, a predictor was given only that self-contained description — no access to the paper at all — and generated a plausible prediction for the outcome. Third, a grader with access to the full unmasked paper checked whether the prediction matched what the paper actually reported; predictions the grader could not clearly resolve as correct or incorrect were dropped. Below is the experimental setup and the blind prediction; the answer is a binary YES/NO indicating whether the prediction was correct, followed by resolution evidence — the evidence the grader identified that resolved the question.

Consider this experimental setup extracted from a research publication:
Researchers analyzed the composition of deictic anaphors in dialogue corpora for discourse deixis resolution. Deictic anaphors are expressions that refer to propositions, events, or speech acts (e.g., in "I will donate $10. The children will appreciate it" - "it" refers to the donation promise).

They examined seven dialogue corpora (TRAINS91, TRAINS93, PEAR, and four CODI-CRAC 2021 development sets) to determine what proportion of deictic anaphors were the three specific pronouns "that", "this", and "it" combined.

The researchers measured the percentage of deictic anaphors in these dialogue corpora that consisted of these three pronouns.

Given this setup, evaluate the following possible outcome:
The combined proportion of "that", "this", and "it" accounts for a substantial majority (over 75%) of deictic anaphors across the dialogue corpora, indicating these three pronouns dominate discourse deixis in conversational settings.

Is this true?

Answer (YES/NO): YES